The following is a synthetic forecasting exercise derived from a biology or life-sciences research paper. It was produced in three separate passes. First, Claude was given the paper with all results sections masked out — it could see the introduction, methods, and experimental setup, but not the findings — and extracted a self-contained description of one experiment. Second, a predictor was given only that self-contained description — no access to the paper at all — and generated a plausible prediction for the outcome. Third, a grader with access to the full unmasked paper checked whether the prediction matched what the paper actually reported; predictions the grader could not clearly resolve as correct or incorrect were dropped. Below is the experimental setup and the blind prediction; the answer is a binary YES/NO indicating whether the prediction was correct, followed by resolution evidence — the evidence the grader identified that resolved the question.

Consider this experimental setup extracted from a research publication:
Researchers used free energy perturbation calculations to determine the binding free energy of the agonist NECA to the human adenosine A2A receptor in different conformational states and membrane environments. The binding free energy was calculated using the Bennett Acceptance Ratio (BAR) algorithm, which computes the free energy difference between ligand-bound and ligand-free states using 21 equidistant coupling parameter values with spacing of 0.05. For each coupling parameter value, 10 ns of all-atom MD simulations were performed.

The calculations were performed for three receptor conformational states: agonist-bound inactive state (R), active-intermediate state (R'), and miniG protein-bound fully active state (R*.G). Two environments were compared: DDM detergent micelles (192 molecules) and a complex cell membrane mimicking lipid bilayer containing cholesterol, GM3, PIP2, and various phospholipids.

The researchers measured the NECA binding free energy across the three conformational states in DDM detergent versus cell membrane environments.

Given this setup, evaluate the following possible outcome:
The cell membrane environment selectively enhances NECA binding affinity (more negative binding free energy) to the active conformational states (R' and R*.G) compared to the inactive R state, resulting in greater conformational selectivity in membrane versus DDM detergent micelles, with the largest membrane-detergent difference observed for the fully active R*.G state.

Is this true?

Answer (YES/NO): NO